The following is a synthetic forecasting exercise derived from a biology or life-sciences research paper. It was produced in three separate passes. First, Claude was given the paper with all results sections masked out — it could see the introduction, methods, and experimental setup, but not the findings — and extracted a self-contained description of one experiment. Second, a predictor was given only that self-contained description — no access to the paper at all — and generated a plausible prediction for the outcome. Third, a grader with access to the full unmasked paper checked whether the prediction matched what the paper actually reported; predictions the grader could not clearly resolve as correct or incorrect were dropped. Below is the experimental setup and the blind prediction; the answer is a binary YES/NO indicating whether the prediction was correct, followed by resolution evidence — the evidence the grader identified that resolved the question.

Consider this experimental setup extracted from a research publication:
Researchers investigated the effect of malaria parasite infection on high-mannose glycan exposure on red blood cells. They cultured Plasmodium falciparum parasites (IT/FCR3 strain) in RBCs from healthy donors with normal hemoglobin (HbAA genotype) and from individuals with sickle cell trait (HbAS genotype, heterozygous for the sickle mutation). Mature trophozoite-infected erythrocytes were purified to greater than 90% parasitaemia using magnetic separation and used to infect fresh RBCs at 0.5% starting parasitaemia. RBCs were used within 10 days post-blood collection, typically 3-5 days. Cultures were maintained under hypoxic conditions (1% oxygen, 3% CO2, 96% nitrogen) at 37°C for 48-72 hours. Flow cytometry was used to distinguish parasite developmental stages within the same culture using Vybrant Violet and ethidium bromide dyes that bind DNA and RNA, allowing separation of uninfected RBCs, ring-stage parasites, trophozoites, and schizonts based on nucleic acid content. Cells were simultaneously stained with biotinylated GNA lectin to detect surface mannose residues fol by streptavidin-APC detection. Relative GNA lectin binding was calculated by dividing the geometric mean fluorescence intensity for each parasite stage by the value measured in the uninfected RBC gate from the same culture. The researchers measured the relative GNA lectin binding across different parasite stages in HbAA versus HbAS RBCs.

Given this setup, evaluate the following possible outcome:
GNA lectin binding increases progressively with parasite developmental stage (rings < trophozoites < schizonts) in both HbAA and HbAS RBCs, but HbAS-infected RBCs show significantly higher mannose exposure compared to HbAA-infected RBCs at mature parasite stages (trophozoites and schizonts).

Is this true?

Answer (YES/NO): NO